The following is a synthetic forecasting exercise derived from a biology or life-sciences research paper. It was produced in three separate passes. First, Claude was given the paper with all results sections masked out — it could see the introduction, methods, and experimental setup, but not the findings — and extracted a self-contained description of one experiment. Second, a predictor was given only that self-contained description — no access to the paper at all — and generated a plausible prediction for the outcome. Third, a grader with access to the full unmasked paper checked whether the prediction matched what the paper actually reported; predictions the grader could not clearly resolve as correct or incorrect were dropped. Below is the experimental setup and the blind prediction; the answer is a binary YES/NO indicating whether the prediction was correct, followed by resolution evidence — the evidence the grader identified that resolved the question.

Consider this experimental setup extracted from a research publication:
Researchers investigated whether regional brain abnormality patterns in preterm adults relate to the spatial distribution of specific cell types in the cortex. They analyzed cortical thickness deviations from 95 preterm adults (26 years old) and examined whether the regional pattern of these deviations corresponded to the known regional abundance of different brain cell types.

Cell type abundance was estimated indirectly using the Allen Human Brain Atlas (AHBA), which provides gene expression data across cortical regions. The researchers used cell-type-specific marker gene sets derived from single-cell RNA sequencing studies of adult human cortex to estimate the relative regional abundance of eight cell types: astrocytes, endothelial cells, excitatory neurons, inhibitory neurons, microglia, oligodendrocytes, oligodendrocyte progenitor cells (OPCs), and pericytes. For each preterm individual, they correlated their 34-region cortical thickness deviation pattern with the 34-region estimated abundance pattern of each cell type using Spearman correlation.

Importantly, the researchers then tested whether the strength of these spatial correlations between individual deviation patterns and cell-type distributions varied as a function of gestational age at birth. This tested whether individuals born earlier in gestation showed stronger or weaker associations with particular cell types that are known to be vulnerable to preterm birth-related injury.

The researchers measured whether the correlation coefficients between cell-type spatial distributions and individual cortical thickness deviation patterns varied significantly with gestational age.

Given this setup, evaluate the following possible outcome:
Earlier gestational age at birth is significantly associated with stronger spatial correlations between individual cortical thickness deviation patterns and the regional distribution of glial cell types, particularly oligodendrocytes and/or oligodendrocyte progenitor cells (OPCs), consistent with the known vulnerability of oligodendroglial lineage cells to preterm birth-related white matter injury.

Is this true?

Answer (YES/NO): NO